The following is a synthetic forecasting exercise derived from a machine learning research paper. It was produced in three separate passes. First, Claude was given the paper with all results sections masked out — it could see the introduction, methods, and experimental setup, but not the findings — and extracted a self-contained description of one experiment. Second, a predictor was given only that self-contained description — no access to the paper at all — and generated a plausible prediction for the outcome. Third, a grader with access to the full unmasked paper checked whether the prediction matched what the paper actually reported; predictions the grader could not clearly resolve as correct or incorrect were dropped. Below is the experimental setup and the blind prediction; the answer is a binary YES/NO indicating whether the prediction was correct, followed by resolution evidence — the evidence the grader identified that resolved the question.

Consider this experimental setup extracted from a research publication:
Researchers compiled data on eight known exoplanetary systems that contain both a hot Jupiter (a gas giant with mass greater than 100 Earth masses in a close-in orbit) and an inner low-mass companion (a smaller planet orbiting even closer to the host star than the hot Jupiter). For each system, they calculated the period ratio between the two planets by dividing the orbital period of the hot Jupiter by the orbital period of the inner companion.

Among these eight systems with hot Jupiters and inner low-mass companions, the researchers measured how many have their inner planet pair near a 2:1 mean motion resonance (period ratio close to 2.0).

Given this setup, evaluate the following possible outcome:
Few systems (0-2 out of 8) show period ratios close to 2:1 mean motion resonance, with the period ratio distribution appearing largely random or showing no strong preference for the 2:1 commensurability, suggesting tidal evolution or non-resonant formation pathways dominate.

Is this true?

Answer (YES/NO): NO